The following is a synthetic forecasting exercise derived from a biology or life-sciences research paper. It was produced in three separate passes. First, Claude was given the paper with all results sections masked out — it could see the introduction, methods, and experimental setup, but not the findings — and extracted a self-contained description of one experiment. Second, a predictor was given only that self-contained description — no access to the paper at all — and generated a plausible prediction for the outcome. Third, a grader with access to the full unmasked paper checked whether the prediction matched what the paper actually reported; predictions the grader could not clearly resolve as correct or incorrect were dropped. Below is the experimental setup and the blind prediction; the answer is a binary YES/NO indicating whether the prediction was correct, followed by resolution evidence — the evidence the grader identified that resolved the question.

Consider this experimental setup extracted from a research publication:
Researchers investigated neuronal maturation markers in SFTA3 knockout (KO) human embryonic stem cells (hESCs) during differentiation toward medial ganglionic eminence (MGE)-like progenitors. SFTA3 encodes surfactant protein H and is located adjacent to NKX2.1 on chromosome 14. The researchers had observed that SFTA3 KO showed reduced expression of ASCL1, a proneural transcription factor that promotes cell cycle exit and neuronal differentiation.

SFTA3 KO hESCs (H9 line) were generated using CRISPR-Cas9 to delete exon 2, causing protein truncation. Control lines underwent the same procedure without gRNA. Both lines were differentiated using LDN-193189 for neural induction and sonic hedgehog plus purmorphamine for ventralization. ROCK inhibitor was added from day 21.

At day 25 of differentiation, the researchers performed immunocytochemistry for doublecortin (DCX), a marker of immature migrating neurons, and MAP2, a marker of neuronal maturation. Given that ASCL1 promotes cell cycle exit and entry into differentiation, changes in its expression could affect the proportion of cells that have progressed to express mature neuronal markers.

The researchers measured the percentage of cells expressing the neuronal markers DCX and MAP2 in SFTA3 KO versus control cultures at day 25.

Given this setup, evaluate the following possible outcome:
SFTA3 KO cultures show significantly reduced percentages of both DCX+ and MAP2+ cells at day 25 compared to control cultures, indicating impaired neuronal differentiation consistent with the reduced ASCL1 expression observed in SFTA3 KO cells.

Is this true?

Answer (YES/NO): NO